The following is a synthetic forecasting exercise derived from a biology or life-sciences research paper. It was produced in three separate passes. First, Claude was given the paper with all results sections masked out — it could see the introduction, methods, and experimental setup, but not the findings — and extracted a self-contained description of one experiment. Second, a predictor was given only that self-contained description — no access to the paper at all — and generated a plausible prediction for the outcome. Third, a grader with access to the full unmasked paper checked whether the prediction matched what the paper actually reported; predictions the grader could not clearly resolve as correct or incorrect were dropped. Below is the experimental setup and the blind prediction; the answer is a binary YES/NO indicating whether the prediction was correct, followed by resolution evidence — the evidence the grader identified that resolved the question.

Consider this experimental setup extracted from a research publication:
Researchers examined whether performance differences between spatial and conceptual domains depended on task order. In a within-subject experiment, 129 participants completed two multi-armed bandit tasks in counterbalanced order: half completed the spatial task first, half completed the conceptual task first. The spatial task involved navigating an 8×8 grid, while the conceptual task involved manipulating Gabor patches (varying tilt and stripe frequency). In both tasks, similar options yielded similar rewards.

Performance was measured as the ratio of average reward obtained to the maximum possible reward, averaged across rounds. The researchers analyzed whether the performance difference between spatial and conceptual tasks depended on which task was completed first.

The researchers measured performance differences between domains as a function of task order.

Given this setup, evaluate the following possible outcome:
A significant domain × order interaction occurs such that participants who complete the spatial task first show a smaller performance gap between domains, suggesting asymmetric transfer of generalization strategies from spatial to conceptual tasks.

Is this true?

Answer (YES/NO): YES